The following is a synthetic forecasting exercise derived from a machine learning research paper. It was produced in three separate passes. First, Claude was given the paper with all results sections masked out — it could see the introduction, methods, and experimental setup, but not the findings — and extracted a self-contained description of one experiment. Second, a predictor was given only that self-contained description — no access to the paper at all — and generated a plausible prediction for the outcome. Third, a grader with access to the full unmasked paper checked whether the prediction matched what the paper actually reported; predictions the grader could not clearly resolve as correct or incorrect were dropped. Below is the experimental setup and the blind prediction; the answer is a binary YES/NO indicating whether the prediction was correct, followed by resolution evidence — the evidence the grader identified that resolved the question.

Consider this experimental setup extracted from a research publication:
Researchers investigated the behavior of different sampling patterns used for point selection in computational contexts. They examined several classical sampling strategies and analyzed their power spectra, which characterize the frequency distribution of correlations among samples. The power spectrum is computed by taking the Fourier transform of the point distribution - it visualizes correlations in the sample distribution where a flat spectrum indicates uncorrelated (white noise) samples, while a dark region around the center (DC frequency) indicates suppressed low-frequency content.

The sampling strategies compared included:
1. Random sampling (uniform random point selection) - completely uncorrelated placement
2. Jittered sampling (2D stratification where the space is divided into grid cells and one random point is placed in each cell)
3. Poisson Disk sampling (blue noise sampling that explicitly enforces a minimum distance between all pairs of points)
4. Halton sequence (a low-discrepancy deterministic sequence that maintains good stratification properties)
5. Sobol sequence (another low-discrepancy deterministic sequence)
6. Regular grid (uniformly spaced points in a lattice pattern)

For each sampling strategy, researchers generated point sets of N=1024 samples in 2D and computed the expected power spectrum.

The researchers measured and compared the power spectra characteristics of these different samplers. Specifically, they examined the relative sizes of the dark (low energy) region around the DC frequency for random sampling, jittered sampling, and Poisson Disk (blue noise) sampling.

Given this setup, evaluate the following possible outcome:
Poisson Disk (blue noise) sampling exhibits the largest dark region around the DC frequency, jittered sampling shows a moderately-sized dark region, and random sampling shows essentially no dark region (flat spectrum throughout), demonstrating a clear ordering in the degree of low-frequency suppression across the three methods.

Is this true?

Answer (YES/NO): YES